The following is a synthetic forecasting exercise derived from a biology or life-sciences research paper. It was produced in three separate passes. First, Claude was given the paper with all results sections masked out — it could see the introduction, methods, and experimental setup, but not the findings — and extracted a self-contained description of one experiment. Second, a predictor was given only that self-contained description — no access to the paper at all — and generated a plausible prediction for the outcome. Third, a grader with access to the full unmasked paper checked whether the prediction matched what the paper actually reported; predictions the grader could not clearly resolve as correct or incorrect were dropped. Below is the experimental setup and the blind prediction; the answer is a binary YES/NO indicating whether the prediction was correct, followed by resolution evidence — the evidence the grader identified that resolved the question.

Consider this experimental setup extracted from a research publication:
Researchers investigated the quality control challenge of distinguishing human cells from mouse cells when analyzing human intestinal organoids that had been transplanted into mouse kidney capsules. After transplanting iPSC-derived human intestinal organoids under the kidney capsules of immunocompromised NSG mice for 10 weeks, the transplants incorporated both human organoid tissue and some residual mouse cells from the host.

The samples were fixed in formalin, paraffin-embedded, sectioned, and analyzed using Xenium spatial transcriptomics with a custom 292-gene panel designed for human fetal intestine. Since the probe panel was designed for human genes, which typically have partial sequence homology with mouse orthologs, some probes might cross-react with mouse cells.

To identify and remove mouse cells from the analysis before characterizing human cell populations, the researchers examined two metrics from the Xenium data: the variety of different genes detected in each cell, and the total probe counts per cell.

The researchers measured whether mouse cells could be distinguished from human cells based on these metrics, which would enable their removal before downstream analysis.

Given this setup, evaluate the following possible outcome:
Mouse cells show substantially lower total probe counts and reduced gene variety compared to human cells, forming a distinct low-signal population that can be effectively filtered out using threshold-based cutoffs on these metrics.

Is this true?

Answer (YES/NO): YES